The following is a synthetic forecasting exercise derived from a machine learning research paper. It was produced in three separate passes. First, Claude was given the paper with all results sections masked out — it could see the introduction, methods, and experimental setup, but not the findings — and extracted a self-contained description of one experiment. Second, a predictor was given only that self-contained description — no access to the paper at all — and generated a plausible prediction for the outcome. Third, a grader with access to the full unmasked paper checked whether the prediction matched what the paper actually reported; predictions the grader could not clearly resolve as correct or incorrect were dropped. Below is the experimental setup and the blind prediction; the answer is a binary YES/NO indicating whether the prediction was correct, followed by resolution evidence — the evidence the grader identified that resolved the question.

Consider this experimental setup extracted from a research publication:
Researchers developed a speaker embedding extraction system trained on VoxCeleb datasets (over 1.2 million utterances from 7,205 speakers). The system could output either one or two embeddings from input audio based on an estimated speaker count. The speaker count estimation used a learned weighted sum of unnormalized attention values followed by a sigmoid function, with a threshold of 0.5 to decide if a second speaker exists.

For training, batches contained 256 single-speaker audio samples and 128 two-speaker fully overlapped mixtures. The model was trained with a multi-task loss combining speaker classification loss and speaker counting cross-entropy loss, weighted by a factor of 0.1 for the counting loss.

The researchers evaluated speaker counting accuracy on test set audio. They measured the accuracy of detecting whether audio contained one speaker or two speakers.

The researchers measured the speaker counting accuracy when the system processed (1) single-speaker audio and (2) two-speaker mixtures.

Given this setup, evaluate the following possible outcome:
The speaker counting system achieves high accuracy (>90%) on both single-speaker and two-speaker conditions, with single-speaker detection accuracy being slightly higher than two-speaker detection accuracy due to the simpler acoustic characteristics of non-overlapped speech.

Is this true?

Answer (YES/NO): NO